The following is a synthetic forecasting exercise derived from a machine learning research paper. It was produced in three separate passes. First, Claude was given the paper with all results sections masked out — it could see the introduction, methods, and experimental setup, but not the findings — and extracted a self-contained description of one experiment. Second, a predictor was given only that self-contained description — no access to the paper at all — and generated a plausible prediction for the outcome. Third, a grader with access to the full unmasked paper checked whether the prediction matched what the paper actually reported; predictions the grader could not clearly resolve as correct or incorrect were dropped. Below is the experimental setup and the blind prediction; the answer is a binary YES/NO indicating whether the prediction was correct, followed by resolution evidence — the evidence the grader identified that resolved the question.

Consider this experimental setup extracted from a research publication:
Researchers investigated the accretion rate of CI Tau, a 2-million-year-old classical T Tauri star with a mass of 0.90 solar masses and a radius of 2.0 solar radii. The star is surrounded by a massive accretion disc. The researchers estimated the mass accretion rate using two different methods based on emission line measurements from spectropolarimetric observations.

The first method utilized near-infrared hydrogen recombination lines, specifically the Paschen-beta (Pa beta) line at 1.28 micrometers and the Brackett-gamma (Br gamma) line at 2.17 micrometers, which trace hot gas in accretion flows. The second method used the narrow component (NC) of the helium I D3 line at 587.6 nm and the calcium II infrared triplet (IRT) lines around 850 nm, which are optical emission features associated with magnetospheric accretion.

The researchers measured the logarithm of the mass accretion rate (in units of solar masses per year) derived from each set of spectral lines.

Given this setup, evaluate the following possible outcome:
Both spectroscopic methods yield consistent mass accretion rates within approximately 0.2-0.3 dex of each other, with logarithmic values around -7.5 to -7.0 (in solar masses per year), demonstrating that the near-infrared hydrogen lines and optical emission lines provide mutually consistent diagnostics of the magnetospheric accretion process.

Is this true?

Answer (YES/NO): NO